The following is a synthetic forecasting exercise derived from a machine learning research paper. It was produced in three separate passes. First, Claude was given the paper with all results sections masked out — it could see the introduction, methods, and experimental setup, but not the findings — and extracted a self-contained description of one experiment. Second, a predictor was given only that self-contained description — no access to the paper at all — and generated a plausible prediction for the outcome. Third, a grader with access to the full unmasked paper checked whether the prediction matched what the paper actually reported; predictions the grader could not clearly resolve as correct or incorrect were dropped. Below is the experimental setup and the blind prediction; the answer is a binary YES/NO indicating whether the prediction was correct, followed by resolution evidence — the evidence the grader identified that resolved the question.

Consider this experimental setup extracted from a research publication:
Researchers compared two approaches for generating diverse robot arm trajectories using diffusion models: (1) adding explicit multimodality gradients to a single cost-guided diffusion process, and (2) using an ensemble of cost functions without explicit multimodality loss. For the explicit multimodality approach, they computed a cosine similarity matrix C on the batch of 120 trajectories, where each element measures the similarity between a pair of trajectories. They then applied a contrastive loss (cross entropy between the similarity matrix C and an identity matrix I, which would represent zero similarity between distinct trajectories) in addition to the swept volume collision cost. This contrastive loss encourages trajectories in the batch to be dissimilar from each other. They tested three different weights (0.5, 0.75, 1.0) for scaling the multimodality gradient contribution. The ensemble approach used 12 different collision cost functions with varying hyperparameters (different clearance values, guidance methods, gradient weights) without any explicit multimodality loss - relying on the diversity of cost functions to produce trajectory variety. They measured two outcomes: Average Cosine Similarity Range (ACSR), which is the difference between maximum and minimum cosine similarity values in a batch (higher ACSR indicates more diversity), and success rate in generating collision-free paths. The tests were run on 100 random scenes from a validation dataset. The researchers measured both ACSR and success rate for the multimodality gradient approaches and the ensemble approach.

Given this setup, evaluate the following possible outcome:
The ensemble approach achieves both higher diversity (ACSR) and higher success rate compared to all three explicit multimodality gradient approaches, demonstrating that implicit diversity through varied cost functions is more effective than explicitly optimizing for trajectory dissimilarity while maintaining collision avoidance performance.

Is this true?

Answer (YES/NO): YES